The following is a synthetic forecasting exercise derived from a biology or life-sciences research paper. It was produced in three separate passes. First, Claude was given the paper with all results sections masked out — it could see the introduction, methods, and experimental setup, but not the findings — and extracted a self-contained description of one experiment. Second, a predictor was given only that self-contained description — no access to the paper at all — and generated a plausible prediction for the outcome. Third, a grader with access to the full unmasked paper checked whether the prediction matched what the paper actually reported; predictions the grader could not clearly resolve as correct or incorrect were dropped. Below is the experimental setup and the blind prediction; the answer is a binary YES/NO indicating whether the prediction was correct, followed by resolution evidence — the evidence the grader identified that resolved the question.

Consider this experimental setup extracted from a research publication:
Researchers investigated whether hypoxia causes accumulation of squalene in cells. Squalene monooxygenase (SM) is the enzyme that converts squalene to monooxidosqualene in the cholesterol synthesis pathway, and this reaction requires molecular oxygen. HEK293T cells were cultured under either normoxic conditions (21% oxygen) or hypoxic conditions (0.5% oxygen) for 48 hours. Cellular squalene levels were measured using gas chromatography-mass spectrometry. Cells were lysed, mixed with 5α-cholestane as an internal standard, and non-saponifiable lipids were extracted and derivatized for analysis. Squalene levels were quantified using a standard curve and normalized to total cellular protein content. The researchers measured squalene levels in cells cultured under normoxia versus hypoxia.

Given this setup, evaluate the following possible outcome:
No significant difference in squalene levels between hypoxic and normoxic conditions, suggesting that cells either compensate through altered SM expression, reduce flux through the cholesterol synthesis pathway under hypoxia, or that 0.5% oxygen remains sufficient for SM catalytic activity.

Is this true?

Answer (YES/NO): NO